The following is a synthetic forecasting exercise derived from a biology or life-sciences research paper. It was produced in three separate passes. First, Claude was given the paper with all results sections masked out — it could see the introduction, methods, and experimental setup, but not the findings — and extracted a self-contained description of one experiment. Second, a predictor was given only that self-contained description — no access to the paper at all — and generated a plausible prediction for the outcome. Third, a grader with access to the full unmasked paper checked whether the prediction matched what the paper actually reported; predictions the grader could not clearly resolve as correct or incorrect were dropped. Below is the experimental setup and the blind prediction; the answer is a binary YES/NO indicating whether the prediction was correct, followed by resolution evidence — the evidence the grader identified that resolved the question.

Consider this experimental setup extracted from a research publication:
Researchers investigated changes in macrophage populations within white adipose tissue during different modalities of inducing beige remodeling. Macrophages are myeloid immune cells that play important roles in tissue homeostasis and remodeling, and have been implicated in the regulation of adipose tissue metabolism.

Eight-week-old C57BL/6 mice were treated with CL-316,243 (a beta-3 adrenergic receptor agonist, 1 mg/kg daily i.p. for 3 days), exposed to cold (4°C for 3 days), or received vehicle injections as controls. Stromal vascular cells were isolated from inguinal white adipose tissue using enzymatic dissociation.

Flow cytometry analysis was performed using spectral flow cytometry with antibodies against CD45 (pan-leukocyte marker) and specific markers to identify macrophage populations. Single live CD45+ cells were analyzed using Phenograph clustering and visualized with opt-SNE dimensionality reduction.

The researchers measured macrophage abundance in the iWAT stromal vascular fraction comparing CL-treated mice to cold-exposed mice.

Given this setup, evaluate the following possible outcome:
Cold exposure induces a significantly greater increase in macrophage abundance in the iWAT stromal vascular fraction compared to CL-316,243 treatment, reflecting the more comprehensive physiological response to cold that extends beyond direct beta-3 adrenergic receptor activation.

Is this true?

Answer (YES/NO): NO